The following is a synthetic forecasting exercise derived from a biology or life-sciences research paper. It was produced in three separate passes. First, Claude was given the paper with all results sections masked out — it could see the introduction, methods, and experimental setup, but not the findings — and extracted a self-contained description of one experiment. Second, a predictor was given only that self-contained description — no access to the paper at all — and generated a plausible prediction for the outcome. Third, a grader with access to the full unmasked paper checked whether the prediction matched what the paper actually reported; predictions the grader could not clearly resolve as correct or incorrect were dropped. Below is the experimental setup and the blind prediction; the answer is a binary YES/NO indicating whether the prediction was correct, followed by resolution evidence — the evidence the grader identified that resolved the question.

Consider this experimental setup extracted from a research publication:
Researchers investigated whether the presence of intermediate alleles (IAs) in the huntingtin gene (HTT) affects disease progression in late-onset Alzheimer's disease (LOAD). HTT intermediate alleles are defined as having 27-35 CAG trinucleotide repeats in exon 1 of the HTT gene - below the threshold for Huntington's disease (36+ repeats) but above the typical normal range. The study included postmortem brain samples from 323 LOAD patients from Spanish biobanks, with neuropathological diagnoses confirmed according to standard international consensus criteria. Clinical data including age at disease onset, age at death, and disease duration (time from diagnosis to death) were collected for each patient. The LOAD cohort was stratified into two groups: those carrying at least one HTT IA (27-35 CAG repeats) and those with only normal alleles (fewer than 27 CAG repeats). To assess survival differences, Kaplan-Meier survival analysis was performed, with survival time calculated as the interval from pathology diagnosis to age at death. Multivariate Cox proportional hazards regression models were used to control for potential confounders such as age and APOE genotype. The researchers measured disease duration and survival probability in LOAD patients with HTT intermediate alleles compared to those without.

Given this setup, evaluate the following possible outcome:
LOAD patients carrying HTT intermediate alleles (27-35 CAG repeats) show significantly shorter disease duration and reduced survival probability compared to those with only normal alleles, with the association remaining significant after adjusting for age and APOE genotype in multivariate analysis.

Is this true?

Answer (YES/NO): NO